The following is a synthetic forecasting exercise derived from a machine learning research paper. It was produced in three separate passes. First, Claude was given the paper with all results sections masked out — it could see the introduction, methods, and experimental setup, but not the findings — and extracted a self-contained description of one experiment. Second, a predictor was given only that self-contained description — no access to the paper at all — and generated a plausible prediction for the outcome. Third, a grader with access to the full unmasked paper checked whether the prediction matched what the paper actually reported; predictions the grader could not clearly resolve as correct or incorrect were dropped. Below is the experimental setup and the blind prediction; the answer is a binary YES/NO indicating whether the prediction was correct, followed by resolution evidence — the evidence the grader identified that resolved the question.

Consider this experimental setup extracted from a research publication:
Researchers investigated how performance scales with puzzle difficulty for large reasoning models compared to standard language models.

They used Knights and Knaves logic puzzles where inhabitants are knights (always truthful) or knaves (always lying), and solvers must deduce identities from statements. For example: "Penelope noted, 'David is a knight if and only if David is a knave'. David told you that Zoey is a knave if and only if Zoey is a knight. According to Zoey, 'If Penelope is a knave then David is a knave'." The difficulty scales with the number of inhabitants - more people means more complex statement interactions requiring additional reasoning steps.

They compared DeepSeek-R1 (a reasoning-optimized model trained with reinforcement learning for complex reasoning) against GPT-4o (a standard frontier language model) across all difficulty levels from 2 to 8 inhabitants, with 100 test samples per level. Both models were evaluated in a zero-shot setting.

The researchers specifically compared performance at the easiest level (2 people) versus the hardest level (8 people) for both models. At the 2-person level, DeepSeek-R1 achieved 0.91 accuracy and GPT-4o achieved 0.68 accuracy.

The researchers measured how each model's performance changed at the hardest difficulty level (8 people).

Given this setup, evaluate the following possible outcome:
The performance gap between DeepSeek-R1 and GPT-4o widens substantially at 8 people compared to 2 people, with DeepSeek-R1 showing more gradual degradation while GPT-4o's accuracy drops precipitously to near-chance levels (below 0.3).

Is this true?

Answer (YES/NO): YES